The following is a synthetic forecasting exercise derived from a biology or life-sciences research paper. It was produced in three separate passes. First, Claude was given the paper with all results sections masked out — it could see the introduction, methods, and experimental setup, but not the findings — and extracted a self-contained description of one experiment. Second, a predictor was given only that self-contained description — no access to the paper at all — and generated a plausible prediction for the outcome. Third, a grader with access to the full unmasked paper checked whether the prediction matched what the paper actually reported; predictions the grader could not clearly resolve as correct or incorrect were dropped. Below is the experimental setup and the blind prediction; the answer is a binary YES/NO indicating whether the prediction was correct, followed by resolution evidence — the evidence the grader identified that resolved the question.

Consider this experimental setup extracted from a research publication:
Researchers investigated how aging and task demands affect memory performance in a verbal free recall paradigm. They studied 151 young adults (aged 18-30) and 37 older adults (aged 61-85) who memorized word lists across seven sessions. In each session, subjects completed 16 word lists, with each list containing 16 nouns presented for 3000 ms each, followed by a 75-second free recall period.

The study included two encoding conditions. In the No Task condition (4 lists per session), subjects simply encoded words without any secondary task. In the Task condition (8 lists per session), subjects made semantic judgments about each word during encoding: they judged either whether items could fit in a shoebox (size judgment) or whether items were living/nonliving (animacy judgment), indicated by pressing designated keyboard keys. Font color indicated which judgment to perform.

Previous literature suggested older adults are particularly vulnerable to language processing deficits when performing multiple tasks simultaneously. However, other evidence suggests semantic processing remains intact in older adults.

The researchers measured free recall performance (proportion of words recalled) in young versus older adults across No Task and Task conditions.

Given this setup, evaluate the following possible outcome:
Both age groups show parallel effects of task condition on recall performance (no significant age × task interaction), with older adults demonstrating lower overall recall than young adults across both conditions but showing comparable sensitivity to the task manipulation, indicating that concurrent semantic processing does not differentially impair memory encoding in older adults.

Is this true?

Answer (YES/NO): NO